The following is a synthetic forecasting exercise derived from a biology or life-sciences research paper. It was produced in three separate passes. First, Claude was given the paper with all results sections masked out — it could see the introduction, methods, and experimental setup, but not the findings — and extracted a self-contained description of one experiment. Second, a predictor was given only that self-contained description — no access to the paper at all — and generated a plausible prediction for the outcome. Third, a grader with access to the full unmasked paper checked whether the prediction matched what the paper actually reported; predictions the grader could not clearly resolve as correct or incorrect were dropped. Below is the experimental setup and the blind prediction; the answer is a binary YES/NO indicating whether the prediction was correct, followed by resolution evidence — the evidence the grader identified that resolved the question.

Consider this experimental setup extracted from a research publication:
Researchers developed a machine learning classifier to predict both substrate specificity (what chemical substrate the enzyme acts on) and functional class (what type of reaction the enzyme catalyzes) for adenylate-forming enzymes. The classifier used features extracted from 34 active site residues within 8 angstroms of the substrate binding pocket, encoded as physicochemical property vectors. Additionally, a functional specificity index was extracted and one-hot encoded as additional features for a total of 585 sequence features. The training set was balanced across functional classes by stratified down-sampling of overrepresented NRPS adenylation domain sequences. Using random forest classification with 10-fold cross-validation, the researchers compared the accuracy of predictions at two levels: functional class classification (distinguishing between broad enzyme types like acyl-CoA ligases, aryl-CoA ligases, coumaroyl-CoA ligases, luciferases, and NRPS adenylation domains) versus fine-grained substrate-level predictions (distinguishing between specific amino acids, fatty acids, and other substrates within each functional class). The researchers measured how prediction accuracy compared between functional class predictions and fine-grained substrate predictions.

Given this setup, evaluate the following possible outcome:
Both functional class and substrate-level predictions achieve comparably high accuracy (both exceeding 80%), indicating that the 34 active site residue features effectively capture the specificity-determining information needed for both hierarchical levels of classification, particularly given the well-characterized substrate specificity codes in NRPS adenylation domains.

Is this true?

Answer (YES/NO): YES